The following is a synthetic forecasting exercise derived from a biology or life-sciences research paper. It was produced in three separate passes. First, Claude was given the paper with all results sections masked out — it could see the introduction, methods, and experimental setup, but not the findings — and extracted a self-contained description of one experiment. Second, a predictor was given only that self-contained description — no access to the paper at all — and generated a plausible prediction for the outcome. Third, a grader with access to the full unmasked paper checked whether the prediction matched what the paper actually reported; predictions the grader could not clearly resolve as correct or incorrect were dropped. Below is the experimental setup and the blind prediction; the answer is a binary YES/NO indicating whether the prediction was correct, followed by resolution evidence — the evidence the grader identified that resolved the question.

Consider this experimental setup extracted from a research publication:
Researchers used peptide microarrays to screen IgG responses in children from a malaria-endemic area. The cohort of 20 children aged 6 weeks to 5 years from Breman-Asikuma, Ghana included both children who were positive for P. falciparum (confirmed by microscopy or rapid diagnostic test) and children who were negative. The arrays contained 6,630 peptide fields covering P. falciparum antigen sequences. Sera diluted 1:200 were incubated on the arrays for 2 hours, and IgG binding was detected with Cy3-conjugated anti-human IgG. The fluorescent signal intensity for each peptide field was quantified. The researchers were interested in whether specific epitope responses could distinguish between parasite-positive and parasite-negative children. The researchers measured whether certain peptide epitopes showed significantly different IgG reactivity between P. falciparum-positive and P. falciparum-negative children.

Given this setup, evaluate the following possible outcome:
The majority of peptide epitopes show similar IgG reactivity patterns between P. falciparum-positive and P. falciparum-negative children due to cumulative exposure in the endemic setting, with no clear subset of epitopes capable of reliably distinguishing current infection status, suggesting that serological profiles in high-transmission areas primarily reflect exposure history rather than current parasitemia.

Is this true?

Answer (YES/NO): NO